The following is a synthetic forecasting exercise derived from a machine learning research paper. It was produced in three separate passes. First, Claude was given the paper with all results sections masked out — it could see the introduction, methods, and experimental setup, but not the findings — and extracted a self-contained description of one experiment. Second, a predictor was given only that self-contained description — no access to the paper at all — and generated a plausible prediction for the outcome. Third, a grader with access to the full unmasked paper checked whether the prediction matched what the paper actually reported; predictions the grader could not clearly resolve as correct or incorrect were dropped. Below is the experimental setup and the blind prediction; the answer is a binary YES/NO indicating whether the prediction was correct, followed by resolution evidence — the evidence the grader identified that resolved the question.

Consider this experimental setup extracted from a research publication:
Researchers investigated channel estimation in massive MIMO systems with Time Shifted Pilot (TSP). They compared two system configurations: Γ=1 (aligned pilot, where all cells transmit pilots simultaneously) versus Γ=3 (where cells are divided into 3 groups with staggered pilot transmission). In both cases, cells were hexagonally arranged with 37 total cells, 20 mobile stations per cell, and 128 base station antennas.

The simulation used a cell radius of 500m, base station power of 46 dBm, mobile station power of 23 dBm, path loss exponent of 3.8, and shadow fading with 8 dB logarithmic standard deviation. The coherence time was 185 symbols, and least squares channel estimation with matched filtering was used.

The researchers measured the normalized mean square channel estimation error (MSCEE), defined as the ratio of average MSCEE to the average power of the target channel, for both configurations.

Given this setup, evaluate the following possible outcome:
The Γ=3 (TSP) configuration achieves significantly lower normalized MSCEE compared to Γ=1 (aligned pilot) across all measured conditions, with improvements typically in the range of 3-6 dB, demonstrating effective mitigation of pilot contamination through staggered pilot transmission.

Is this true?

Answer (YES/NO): NO